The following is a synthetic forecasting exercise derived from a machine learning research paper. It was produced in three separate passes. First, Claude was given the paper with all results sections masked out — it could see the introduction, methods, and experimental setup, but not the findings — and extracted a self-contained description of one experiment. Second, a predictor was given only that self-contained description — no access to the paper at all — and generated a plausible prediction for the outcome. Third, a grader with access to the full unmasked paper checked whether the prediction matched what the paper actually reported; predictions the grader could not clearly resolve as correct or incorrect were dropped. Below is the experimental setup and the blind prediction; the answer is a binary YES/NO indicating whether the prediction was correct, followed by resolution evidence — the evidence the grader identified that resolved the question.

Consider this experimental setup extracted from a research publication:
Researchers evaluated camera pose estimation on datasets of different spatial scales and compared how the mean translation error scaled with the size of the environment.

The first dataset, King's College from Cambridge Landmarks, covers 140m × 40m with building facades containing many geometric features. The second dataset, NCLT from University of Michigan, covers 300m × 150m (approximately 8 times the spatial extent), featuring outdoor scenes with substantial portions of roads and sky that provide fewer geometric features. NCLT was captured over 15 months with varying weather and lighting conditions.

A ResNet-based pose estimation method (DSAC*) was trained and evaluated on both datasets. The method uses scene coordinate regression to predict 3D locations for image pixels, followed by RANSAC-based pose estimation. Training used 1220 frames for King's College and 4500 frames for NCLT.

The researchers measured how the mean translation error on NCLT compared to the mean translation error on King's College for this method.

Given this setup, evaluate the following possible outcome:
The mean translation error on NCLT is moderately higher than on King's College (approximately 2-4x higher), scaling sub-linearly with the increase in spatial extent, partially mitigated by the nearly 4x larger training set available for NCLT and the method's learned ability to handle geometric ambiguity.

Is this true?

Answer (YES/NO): NO